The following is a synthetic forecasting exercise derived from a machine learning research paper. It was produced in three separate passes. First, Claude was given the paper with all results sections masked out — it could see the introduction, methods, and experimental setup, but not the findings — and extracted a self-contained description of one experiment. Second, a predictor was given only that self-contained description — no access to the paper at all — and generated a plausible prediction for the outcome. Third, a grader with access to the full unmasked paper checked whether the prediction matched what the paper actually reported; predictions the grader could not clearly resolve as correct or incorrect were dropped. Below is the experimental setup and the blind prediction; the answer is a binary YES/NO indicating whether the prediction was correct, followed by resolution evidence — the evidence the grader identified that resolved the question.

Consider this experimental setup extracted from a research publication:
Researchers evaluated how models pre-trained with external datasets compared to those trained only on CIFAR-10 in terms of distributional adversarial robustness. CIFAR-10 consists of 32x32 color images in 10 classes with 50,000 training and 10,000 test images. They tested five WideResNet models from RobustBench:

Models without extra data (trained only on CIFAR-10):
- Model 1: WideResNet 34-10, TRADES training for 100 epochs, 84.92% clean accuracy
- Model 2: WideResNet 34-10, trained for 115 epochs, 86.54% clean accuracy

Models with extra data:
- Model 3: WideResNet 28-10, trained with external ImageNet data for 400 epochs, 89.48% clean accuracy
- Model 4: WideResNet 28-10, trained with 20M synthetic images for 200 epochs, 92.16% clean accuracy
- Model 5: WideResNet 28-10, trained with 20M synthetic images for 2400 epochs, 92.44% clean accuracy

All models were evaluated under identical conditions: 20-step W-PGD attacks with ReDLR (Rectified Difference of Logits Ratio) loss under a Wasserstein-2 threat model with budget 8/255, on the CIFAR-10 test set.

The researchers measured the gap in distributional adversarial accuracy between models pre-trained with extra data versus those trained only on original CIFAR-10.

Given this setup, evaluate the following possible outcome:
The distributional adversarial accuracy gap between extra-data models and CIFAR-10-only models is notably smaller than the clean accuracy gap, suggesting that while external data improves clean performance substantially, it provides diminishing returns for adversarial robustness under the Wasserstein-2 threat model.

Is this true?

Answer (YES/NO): NO